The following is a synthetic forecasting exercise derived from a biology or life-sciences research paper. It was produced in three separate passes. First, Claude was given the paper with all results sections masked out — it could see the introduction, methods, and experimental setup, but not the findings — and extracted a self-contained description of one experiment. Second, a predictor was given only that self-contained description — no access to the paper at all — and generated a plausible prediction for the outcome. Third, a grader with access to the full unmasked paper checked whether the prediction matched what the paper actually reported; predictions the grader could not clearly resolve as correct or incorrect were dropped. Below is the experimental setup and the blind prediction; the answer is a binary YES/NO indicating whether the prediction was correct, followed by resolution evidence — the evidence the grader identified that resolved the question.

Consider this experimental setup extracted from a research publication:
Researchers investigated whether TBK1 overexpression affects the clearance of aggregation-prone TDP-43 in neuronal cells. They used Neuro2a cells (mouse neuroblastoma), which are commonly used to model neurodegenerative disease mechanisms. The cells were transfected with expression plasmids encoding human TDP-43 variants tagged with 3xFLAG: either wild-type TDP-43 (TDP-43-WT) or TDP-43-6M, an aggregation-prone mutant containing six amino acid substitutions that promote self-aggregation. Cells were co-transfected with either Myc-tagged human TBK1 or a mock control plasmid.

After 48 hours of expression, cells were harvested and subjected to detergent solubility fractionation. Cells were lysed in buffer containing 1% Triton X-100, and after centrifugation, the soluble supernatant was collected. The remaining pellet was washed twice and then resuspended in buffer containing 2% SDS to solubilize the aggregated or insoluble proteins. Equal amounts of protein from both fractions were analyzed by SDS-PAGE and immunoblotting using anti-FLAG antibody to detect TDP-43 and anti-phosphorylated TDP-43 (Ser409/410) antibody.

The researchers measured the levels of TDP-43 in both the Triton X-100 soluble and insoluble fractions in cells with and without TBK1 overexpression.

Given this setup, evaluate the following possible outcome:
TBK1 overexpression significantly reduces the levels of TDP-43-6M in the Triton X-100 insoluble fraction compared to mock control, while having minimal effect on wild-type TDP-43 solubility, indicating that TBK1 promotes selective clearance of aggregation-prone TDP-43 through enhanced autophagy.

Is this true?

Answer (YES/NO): NO